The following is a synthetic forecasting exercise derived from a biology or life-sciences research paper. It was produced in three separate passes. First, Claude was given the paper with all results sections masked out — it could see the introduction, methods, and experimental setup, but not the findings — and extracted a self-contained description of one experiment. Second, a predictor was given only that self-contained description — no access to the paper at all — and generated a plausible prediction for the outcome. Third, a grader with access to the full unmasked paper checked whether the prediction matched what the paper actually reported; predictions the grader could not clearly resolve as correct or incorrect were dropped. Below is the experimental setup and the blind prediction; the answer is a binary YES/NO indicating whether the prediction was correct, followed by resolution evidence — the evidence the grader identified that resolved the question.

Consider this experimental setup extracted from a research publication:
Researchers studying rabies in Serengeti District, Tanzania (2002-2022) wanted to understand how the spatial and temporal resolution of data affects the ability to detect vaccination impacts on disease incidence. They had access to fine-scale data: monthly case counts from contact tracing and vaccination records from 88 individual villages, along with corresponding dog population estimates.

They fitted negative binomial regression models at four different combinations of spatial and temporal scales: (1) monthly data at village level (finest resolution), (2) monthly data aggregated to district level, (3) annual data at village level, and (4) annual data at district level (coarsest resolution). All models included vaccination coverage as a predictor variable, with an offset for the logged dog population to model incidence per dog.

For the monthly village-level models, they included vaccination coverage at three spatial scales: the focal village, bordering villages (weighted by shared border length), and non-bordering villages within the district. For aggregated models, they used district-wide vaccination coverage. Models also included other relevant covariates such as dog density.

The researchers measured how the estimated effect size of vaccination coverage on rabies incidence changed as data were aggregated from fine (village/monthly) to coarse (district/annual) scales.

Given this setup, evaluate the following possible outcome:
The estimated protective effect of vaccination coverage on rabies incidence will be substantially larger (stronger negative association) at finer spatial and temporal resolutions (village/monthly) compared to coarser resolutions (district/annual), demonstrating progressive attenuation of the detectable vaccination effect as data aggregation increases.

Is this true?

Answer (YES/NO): YES